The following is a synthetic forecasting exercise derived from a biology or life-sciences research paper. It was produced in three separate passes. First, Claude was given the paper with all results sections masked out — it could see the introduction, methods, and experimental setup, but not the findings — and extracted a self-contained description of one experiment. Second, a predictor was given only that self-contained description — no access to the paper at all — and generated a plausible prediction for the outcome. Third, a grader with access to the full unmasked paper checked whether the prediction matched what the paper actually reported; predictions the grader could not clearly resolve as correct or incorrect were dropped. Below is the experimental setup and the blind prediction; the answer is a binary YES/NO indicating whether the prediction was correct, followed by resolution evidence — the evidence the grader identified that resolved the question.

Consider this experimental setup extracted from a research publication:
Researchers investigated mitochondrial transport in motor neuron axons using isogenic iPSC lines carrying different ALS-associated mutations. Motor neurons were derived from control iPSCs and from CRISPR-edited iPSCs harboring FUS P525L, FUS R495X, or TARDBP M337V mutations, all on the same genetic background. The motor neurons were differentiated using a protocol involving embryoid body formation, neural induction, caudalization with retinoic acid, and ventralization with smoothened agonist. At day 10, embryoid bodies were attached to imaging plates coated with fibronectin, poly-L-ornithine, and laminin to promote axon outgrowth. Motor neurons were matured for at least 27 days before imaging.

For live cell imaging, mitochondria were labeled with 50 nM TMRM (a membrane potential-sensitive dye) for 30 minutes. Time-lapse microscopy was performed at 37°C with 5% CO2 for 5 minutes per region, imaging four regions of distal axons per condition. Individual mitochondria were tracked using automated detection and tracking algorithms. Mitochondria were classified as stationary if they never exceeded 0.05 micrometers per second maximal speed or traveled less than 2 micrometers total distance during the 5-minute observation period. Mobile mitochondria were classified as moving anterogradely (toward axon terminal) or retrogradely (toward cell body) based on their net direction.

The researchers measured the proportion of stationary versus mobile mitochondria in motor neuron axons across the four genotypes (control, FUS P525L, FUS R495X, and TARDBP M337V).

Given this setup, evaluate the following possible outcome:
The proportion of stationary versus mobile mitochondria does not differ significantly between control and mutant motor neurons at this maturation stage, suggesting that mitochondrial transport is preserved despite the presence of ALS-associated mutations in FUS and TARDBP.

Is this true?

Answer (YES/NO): NO